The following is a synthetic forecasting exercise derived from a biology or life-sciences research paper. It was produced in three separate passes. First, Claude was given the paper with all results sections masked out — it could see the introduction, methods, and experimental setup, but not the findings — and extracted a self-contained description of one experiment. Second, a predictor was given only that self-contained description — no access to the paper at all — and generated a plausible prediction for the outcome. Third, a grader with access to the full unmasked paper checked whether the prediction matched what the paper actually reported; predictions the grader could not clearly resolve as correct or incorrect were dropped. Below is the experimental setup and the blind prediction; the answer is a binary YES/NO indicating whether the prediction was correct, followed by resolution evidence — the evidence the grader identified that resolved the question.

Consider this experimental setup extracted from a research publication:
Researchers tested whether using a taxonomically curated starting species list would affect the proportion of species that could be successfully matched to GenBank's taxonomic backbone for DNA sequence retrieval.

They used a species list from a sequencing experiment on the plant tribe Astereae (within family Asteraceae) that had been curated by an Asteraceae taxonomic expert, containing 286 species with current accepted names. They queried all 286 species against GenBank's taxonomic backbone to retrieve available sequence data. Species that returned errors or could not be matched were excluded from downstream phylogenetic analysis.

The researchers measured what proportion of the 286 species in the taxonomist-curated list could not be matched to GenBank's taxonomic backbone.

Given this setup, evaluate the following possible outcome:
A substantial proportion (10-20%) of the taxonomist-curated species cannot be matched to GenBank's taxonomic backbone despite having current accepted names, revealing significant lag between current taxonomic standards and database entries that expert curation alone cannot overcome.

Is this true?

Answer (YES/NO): NO